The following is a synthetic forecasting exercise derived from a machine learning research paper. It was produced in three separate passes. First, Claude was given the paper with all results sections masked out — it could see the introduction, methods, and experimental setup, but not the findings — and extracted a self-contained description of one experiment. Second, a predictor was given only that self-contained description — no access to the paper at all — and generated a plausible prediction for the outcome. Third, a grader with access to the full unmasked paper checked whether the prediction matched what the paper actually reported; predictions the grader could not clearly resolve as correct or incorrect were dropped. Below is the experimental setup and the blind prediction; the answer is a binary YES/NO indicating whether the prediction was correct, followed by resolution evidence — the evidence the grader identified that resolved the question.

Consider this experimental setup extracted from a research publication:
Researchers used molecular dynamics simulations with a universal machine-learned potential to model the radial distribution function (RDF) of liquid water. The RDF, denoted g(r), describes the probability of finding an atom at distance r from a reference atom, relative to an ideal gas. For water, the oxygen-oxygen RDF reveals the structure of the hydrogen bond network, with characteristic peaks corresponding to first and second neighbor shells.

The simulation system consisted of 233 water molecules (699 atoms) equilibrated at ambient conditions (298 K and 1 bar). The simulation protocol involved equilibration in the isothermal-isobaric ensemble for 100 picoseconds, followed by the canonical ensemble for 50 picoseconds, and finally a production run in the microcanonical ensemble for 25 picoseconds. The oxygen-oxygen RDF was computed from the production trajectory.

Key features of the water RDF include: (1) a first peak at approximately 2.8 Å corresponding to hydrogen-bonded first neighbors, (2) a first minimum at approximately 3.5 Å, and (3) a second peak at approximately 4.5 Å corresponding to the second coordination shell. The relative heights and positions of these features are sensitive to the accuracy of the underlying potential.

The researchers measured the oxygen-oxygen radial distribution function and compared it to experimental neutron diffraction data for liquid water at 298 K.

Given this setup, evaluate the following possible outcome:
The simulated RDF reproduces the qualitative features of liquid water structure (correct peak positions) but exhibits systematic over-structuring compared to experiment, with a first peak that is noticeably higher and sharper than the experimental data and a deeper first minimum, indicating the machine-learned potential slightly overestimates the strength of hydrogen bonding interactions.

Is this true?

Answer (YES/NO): NO